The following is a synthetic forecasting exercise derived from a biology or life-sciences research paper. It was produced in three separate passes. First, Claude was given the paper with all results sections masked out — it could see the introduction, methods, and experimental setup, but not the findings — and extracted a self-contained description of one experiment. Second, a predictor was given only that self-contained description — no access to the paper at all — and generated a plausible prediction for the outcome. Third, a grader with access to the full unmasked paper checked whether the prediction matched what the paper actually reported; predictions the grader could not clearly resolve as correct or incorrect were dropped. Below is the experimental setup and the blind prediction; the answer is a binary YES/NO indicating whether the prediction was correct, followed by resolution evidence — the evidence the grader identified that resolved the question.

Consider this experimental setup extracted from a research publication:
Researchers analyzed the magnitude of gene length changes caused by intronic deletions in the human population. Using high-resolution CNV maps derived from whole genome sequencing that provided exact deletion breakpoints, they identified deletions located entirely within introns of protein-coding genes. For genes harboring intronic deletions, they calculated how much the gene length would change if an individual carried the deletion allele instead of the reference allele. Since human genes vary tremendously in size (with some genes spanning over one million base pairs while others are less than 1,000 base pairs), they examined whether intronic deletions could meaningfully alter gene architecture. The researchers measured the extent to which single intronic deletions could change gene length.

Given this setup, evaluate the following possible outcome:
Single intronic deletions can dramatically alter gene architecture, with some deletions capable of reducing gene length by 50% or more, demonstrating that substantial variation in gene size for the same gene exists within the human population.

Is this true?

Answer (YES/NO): YES